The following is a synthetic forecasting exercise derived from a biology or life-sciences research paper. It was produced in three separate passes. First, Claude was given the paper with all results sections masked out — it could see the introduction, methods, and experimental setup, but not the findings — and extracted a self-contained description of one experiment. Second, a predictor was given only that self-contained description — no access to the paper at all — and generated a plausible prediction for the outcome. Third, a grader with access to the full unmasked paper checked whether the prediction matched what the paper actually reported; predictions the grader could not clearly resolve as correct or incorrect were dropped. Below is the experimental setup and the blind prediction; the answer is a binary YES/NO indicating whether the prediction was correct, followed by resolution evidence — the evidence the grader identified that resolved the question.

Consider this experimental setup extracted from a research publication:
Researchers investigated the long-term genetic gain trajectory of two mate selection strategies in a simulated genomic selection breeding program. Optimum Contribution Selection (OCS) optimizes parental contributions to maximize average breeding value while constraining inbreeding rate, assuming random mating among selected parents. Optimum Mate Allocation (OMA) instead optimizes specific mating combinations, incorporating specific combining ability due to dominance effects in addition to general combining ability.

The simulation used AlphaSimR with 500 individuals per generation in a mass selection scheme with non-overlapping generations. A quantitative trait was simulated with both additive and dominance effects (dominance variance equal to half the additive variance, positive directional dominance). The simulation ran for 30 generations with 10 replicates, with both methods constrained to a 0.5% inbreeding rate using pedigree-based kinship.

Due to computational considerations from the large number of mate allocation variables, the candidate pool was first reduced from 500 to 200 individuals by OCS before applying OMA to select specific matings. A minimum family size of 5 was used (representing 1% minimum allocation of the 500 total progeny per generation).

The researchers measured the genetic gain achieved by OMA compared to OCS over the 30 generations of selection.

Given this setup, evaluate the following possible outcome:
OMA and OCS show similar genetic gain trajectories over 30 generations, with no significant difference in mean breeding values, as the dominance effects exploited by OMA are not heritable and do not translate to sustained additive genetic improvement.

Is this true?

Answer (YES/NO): NO